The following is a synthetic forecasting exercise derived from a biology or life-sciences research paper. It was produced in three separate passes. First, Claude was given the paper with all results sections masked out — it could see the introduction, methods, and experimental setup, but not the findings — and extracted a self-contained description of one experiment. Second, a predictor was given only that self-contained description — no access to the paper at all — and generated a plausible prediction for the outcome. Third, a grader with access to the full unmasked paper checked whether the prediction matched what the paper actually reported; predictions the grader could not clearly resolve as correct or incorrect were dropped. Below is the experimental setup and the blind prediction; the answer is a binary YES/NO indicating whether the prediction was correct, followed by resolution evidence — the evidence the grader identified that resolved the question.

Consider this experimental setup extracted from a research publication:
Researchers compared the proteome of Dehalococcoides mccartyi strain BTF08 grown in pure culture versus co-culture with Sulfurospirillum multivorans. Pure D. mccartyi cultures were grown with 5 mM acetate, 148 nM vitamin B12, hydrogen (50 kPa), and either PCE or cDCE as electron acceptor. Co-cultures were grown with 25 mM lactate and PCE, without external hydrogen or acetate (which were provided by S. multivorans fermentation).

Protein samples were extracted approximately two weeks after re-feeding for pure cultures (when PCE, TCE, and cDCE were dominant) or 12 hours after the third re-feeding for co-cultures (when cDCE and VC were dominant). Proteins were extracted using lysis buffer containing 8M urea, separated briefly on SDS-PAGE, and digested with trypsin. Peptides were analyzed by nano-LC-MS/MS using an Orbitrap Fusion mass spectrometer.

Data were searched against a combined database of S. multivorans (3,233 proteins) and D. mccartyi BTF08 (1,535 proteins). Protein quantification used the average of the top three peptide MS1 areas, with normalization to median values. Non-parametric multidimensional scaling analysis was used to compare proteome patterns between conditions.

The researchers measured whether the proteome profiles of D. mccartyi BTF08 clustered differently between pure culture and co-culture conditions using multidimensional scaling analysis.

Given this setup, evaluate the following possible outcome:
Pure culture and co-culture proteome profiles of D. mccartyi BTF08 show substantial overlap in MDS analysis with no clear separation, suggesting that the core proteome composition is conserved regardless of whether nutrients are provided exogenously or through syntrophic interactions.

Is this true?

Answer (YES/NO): NO